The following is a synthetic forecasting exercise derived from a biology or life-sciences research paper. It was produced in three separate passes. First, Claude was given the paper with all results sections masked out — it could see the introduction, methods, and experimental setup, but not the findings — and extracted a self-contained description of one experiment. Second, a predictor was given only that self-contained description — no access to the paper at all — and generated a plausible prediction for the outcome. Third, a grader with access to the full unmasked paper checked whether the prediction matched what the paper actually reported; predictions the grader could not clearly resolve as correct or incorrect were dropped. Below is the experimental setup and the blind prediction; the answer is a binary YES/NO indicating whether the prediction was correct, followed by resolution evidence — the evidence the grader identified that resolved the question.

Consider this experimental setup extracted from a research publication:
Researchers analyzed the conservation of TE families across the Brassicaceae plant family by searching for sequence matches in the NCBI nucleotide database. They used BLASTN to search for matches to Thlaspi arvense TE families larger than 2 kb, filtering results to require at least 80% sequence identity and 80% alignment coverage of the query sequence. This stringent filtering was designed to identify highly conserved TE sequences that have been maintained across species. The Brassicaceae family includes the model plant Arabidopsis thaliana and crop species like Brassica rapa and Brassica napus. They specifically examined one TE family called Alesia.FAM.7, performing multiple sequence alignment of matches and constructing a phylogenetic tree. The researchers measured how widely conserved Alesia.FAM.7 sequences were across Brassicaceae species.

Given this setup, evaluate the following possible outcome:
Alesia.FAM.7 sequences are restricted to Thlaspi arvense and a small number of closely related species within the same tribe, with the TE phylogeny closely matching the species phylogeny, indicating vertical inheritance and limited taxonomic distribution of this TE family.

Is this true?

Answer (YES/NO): NO